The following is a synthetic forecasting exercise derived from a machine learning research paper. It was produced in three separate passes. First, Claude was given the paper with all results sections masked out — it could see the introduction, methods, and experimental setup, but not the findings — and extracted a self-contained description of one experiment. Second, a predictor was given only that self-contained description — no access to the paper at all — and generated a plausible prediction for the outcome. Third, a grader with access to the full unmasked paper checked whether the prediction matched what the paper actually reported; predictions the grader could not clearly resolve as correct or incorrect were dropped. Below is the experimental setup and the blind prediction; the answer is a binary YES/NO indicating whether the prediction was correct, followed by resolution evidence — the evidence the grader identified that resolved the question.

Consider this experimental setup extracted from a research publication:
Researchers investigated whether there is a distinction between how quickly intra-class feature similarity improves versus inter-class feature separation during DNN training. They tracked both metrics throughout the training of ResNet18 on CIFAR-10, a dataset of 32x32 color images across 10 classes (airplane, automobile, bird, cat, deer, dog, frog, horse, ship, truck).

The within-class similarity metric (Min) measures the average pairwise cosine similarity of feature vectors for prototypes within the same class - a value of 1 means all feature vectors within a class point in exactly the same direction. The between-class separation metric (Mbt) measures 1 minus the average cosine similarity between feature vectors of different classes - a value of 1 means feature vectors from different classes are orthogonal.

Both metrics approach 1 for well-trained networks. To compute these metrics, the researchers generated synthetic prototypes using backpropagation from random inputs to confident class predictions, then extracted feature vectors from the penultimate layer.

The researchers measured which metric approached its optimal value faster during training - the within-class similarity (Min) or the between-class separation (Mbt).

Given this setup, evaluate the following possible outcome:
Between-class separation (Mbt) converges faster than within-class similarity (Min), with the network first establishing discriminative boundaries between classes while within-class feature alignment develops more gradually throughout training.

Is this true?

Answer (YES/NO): NO